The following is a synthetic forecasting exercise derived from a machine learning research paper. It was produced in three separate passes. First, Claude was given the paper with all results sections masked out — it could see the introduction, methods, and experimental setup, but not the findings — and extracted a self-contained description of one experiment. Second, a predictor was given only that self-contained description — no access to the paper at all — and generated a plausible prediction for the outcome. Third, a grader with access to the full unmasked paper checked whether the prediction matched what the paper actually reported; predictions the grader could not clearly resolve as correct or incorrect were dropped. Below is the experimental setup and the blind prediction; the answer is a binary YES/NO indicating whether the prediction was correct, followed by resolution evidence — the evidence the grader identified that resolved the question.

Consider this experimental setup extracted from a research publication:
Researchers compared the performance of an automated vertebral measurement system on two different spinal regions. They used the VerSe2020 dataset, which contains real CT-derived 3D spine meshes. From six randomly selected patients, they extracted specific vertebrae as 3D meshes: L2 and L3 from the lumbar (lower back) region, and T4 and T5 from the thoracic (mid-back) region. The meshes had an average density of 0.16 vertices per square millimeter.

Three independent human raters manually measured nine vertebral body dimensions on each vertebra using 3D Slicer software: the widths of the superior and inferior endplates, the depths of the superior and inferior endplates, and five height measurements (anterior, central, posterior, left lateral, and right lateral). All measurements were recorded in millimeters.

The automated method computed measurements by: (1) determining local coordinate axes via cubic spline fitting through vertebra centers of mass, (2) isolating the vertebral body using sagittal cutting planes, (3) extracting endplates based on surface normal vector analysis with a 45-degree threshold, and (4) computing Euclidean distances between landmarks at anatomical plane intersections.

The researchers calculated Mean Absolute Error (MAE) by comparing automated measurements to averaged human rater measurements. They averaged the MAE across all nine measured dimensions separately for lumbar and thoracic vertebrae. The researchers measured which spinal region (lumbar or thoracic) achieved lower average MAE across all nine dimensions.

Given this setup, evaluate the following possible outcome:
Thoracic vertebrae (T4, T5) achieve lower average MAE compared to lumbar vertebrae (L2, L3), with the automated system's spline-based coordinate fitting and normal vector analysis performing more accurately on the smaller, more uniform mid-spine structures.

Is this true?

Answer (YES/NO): NO